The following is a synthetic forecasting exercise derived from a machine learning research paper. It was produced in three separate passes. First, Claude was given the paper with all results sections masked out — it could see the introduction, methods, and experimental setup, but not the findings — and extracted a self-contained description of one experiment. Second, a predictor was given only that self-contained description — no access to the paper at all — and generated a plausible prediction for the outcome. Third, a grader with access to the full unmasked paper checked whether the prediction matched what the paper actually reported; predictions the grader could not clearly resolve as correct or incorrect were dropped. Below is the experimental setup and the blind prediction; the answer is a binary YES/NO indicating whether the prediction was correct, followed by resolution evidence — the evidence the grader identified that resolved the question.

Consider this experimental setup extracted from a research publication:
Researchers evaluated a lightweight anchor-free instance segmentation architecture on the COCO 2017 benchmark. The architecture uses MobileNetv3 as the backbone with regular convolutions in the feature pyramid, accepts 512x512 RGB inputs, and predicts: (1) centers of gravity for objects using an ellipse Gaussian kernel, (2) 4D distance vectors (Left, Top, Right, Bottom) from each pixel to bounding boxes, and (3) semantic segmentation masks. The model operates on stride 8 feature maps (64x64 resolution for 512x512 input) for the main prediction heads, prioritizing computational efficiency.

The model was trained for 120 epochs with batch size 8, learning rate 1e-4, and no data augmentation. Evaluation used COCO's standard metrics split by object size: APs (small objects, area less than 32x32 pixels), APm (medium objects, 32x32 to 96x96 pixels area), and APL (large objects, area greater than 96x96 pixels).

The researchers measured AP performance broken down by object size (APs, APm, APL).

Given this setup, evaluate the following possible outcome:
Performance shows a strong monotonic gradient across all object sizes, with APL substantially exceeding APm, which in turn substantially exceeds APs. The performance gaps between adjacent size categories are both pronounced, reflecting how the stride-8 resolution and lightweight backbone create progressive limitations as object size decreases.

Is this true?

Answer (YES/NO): NO